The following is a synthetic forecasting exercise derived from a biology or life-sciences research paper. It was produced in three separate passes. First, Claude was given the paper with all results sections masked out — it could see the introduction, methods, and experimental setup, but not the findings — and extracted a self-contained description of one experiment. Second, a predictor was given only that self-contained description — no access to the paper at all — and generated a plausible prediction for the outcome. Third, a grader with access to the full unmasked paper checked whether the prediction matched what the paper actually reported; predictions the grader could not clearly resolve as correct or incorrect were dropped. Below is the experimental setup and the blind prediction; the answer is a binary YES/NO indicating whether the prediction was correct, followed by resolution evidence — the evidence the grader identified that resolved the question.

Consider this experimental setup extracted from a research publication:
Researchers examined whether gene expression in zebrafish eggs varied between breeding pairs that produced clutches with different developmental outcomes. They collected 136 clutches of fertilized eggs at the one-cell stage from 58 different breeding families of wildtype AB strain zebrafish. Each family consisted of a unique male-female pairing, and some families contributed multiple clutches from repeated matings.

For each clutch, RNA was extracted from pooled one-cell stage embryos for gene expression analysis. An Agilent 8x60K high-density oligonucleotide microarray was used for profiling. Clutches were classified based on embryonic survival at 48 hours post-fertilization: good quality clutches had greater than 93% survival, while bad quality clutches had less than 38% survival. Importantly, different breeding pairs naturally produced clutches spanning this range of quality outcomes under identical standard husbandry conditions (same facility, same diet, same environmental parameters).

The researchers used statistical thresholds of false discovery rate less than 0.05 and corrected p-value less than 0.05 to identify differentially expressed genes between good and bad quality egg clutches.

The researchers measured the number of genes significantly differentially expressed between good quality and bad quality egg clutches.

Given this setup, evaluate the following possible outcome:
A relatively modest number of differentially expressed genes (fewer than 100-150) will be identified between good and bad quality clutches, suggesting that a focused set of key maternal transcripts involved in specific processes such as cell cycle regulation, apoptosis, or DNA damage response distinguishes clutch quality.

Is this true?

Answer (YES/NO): NO